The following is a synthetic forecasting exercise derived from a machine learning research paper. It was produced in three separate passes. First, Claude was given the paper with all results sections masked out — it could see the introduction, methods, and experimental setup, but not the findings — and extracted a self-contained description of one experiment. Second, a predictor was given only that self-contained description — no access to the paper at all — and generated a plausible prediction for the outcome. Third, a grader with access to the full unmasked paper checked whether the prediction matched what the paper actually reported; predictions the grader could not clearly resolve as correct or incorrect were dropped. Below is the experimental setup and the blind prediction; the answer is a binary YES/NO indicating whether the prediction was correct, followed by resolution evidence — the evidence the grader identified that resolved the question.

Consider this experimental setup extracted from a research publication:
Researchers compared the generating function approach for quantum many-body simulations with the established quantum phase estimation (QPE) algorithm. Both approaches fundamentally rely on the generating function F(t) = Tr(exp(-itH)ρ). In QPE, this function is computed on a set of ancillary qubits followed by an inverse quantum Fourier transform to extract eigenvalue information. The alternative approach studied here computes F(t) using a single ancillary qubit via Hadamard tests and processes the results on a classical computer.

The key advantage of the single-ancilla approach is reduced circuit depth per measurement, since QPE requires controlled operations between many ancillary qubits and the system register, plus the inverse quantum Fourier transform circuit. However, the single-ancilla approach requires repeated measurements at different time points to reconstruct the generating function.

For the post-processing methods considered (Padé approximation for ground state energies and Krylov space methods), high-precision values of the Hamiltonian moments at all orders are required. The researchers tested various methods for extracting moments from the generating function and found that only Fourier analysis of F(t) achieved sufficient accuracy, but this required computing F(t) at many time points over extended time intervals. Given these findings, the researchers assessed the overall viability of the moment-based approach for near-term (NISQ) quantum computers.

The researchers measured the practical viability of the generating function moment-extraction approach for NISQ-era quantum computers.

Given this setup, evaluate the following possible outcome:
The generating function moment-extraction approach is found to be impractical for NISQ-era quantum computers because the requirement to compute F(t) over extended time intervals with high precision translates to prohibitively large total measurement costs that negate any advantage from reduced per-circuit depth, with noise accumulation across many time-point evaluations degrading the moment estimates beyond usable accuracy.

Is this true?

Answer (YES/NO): NO